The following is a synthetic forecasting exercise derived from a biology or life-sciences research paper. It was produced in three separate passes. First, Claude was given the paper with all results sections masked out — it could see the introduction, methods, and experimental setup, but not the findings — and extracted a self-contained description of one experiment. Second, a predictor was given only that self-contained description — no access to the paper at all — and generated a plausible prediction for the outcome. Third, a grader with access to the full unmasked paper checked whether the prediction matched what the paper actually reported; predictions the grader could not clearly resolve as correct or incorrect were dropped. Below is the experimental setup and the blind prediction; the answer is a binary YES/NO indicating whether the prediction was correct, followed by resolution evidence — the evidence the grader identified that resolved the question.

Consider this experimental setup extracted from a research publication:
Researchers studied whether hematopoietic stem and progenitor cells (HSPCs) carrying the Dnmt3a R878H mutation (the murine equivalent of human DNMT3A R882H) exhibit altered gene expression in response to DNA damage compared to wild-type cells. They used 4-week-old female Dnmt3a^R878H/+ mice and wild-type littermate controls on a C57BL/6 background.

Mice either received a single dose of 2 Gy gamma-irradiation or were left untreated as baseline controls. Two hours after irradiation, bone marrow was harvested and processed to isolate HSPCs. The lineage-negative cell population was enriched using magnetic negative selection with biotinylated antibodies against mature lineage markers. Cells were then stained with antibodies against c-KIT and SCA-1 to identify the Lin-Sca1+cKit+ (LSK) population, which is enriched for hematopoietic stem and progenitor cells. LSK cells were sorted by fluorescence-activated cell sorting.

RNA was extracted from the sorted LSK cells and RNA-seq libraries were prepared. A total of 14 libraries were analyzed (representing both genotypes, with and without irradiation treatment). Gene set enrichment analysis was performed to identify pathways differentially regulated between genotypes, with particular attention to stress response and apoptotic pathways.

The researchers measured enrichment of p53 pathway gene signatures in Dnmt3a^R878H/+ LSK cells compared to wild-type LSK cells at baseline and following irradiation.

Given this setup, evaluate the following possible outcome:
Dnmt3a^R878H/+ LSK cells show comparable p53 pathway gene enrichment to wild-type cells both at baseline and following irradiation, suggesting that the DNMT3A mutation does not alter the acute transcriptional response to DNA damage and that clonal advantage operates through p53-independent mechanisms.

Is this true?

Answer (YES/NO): NO